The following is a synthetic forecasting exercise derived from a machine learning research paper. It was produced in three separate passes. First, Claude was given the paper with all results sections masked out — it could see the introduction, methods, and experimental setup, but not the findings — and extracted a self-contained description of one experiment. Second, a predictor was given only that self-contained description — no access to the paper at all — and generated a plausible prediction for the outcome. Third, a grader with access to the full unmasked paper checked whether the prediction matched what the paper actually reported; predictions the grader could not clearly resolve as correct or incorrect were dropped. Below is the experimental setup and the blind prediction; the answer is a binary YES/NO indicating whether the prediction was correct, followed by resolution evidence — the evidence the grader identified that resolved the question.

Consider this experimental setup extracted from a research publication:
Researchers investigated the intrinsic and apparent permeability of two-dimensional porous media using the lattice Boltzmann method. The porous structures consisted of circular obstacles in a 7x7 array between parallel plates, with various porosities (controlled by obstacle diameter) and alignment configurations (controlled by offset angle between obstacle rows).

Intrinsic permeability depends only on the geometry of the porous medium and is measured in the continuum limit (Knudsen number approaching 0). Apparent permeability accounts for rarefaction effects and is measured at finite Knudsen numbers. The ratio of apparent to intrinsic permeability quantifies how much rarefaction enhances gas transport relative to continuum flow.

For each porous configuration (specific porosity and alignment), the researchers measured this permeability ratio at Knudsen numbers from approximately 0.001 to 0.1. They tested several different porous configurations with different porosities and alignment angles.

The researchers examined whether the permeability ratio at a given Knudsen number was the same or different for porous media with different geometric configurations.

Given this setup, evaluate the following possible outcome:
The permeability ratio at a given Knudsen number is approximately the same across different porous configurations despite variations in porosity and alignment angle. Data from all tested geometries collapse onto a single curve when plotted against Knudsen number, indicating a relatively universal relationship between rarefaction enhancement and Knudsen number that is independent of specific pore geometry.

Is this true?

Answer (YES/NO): NO